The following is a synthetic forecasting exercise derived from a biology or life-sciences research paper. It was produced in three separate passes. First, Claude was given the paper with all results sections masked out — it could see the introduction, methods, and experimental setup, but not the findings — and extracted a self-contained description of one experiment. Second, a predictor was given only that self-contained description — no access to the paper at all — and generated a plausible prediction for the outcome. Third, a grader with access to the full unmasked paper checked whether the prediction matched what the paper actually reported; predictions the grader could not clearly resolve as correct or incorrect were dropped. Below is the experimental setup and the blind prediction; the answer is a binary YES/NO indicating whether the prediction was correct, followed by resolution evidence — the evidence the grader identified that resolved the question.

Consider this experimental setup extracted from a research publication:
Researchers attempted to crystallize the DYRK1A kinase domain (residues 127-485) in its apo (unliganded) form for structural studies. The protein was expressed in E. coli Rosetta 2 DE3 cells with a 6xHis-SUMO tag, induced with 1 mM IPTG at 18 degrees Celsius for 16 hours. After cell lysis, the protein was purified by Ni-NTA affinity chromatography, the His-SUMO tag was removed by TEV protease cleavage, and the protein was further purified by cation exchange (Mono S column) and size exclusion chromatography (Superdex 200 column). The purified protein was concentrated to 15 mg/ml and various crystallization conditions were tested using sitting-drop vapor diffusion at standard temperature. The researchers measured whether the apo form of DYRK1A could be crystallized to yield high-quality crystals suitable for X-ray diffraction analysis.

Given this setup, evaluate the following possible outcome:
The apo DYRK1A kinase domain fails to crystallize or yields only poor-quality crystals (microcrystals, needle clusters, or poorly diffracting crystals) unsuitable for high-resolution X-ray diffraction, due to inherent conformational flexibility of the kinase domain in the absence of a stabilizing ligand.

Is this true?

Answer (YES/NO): YES